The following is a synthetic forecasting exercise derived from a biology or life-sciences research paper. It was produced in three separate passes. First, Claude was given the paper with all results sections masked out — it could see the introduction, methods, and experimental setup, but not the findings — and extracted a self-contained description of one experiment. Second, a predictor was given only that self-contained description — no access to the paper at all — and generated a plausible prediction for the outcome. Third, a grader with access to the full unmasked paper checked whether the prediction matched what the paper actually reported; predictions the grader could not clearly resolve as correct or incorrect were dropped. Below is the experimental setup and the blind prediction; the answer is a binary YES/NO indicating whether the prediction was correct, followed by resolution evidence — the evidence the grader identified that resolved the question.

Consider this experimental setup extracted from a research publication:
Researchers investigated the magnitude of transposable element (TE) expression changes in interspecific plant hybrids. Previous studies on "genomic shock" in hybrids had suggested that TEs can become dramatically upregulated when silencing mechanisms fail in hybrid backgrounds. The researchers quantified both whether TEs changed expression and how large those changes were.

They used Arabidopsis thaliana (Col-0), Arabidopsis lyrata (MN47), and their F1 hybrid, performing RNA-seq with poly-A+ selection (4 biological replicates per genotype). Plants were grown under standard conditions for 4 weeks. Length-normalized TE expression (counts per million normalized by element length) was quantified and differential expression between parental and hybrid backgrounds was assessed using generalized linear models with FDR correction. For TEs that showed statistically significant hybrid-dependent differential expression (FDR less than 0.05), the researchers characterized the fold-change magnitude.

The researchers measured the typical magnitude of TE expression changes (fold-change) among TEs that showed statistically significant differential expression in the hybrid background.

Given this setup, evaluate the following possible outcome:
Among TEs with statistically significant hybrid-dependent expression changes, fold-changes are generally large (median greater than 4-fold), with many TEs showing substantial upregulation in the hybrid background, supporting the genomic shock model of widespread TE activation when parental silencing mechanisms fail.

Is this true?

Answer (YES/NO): NO